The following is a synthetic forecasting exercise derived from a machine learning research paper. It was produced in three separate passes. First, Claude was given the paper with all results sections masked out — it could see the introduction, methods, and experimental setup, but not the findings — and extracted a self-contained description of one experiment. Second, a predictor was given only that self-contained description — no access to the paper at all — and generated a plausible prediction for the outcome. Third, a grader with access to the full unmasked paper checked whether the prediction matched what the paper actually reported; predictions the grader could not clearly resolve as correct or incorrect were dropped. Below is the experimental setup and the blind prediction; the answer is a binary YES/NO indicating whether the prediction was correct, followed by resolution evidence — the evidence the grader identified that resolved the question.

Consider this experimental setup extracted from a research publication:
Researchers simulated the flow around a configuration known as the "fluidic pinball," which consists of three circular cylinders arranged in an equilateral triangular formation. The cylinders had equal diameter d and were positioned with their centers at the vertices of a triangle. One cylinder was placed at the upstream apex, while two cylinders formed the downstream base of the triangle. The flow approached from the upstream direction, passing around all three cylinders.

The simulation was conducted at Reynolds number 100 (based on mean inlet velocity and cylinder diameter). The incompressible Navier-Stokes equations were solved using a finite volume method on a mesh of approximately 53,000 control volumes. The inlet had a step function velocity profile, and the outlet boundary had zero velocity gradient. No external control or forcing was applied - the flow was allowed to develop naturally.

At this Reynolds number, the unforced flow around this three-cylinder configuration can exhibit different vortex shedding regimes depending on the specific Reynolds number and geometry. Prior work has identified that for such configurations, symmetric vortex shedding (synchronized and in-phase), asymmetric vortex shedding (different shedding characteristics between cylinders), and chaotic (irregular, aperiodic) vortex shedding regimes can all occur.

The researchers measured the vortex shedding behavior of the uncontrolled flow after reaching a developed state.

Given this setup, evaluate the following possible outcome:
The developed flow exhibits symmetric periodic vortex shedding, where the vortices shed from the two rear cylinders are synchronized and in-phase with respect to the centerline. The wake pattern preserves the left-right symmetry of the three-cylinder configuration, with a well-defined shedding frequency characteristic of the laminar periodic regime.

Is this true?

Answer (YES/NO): NO